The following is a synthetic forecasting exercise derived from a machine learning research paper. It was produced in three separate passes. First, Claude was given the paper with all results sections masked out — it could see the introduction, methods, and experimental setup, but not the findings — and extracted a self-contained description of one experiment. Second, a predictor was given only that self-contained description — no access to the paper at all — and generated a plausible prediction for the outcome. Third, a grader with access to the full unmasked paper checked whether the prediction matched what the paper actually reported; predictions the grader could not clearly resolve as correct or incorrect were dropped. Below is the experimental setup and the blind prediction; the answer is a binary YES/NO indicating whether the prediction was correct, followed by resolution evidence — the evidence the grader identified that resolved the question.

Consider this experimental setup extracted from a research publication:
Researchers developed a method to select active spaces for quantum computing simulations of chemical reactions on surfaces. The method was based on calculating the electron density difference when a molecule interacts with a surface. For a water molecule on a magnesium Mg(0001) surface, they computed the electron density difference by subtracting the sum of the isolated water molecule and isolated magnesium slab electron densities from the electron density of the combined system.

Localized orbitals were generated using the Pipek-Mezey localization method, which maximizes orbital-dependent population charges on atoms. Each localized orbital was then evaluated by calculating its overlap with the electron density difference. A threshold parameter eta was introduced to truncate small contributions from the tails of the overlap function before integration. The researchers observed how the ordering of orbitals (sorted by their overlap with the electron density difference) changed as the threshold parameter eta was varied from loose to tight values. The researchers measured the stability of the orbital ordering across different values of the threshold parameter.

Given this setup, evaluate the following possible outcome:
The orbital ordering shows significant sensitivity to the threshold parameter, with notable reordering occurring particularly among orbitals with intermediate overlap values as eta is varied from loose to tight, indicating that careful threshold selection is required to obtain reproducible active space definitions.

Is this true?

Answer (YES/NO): NO